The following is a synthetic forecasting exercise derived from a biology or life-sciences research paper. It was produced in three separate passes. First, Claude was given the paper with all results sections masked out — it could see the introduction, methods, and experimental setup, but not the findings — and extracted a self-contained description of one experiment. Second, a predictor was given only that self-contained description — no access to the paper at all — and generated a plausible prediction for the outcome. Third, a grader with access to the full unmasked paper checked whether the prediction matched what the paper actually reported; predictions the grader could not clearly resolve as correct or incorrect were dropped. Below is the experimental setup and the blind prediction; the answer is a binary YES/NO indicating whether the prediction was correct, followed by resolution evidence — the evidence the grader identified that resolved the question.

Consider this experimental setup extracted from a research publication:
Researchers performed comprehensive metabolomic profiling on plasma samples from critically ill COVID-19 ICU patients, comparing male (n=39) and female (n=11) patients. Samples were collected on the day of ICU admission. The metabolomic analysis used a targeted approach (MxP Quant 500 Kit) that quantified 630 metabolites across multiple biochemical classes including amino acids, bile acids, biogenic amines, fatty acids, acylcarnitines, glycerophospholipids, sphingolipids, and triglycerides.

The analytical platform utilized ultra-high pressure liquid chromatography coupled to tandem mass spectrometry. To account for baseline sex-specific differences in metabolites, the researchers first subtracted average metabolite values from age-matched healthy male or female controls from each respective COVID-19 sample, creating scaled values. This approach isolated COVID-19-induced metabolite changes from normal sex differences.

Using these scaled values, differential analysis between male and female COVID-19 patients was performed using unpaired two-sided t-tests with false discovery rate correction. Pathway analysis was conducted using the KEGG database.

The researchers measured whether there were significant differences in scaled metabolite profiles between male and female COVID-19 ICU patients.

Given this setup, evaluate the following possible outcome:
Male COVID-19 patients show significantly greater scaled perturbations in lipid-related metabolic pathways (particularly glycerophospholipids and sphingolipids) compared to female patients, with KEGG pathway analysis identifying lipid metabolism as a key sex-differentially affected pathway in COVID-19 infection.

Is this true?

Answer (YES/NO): NO